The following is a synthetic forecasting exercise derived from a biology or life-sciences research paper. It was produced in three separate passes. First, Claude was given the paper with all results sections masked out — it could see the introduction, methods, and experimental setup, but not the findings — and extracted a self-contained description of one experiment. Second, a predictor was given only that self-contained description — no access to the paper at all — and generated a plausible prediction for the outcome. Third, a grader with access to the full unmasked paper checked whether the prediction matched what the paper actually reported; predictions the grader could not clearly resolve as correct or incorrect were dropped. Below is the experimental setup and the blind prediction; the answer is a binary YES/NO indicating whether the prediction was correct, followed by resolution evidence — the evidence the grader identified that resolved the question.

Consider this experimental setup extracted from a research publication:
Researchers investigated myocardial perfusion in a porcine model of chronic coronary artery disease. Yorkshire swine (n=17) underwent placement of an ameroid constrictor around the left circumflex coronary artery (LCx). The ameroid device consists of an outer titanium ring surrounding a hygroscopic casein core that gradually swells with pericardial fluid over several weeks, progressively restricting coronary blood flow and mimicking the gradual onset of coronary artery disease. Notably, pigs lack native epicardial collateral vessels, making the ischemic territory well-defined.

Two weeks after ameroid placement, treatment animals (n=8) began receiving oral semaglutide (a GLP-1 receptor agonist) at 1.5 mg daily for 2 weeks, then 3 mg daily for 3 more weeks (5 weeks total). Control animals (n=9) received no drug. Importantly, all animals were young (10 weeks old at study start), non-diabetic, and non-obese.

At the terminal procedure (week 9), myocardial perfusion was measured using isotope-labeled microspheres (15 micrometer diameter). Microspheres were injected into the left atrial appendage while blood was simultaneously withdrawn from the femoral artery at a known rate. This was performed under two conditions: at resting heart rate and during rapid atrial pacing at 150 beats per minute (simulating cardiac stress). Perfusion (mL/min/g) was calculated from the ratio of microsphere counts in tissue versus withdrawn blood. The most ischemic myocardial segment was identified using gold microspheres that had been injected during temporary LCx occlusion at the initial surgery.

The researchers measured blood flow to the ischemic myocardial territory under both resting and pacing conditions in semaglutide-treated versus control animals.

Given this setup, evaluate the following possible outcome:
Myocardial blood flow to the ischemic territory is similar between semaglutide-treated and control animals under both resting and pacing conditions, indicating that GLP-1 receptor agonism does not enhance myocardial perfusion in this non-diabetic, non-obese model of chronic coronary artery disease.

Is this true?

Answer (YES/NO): NO